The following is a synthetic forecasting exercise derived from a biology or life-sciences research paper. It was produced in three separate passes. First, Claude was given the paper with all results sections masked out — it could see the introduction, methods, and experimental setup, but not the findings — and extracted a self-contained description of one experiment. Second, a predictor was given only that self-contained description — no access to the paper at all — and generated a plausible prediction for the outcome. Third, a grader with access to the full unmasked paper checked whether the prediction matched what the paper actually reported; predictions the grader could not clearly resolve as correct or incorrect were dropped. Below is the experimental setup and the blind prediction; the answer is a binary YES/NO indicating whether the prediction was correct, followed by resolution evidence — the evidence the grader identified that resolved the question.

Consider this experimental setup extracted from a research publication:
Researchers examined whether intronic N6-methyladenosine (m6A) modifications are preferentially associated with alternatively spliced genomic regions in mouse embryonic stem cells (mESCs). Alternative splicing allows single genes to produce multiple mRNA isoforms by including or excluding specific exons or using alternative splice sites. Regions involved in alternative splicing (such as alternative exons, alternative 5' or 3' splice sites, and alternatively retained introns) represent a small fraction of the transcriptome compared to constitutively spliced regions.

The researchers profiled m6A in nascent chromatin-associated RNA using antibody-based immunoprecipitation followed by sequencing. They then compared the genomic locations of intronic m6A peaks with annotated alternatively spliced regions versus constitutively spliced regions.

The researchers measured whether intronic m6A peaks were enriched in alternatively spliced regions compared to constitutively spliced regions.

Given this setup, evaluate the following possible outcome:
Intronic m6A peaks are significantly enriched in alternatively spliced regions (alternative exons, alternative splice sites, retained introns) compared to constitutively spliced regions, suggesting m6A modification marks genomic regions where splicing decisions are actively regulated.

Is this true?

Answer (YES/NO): YES